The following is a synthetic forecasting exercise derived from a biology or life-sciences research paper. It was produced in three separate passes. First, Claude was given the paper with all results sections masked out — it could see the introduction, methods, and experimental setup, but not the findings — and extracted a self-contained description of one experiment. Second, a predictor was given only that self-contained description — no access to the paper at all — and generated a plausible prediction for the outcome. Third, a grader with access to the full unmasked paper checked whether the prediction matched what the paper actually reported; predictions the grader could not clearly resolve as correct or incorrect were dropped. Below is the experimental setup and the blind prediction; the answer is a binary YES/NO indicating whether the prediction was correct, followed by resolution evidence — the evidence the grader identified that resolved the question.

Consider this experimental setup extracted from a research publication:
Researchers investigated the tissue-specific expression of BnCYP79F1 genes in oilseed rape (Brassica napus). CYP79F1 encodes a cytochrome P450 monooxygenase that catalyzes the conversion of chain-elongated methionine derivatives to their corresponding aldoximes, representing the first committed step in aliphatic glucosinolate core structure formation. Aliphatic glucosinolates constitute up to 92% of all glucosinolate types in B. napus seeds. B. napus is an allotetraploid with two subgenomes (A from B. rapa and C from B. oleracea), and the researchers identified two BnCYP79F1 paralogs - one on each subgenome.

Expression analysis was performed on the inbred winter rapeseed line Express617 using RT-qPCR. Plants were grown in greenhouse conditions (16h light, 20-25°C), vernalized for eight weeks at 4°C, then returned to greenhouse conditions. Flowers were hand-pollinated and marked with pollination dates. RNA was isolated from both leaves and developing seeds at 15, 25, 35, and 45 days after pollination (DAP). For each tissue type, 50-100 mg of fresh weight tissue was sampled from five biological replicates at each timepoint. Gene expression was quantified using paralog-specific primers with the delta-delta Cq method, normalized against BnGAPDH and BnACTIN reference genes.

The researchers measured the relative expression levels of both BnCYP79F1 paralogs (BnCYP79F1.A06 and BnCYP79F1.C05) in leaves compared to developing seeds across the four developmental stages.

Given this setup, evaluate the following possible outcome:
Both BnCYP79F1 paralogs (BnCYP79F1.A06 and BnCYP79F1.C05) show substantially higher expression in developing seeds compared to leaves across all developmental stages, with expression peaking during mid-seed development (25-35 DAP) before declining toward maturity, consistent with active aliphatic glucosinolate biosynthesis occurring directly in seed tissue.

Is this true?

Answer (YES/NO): NO